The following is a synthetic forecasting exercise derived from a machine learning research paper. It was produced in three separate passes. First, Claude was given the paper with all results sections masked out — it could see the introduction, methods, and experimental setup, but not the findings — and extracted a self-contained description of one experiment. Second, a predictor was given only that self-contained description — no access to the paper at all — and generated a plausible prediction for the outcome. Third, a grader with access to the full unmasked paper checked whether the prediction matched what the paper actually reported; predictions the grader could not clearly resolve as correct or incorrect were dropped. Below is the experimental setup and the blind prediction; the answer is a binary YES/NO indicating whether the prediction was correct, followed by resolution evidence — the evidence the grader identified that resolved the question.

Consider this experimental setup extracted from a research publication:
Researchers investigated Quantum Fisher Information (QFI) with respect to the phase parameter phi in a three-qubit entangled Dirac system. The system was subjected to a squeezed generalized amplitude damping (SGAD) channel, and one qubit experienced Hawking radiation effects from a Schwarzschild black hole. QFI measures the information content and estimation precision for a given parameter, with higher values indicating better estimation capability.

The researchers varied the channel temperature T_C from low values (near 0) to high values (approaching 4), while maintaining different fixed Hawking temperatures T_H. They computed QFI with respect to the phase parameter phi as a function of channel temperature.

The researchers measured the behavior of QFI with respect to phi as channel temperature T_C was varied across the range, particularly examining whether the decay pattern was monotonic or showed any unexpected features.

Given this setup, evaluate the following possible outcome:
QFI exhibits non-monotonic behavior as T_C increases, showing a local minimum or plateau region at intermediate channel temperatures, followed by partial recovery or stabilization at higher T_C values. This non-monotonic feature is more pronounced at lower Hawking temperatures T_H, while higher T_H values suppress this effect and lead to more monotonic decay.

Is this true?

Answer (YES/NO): NO